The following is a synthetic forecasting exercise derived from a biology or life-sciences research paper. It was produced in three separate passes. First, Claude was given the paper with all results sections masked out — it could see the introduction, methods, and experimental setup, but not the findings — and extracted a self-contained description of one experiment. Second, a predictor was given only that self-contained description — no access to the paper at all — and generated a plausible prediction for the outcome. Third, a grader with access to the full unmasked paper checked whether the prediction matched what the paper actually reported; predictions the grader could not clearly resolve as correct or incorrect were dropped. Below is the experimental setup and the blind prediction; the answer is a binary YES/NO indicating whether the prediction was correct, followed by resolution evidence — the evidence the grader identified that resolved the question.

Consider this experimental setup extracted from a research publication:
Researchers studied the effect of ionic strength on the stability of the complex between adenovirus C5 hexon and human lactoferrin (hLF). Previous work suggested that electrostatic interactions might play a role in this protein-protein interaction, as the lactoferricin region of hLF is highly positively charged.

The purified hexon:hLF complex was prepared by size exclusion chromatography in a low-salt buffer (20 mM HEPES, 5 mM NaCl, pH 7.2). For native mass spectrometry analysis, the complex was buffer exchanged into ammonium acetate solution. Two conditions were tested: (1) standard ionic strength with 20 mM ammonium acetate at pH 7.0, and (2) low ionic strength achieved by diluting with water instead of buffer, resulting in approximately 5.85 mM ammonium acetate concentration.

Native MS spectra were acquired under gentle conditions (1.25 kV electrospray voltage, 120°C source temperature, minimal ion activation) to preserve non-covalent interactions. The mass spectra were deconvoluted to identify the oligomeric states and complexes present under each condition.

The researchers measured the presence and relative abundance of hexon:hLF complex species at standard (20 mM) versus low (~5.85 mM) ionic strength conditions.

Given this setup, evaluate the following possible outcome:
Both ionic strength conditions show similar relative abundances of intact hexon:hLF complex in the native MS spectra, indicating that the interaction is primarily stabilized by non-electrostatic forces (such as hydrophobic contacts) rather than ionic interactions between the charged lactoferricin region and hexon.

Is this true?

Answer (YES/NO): NO